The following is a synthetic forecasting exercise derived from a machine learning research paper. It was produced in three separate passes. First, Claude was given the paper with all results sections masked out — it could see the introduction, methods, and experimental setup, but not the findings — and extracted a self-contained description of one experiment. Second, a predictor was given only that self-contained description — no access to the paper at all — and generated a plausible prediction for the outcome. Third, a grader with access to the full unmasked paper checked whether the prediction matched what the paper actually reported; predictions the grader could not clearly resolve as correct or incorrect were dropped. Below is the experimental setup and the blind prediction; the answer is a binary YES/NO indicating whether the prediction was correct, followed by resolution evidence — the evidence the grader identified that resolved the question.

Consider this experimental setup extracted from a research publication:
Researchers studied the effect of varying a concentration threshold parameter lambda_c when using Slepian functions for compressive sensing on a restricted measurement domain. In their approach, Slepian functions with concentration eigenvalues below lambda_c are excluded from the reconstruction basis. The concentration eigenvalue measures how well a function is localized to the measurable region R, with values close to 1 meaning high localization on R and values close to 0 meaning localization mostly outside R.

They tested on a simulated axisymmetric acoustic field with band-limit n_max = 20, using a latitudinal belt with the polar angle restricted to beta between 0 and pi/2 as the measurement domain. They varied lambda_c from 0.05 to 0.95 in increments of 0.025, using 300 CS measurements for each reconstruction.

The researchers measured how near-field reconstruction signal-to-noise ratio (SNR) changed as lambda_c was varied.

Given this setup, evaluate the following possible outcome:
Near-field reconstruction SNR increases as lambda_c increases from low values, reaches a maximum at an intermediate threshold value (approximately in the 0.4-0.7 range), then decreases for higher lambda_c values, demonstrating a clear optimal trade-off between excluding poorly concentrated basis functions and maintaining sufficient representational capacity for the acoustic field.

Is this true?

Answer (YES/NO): NO